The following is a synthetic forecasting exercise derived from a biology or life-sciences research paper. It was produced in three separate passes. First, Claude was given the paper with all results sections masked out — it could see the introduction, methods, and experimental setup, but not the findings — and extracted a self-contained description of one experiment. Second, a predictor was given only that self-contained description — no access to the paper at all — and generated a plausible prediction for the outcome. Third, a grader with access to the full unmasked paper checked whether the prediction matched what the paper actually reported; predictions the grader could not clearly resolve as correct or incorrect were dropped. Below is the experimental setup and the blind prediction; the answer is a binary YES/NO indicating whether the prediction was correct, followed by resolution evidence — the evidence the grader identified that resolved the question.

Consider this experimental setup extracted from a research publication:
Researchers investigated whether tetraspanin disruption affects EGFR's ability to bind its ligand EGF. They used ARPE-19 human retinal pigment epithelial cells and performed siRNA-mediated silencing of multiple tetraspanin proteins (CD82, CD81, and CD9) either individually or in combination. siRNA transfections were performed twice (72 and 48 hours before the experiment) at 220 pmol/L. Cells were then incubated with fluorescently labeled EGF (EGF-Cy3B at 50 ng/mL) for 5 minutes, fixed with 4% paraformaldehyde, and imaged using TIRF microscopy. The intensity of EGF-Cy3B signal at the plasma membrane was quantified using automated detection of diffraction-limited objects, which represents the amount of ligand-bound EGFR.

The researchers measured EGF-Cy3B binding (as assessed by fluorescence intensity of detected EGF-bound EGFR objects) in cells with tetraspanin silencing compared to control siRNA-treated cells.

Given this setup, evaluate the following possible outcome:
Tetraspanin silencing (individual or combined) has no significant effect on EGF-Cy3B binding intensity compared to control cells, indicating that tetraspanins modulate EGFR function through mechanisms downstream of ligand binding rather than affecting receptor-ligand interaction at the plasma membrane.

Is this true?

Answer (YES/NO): NO